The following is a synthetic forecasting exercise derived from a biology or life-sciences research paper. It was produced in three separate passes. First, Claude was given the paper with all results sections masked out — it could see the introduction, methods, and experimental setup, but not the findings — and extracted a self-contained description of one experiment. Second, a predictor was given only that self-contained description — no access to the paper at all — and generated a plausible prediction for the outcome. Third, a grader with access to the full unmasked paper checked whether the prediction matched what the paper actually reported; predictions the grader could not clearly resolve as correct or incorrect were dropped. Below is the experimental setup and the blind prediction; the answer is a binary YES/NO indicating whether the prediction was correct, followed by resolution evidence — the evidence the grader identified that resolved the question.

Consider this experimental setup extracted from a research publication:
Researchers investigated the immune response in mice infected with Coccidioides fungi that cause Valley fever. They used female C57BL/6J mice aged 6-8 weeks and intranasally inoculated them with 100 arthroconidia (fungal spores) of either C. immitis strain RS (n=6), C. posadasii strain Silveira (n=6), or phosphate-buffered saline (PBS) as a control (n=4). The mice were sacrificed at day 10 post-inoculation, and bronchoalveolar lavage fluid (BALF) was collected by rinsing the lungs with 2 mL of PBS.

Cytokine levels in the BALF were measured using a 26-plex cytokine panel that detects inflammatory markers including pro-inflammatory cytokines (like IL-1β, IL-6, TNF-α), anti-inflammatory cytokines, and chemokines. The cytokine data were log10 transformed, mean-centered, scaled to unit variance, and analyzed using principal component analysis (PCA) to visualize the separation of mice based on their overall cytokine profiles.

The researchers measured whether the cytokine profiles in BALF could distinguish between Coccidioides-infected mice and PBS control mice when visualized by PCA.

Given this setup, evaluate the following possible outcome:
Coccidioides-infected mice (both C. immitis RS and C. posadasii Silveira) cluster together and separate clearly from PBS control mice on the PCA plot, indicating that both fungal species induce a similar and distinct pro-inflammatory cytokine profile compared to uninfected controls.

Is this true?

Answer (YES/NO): NO